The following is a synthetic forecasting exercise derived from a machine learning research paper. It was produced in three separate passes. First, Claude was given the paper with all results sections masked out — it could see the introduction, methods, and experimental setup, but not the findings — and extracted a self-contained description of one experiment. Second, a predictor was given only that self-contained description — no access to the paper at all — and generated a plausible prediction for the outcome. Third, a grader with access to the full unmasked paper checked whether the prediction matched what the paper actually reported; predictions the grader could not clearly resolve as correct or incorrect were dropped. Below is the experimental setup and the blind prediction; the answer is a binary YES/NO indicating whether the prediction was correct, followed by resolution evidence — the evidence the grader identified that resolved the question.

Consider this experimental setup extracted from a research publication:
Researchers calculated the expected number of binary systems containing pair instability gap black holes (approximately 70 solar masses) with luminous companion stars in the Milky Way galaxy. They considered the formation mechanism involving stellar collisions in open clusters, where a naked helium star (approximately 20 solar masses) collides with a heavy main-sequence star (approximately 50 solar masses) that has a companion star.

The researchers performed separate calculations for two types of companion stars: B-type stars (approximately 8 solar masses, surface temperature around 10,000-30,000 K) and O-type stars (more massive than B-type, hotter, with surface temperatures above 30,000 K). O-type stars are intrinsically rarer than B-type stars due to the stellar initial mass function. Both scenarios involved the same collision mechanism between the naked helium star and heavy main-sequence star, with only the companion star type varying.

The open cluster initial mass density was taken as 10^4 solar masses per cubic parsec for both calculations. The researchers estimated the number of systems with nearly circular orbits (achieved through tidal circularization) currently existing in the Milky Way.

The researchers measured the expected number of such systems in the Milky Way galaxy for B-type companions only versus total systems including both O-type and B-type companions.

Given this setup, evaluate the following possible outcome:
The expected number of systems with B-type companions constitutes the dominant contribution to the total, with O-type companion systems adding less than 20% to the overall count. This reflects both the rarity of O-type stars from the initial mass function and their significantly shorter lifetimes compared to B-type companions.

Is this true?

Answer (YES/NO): NO